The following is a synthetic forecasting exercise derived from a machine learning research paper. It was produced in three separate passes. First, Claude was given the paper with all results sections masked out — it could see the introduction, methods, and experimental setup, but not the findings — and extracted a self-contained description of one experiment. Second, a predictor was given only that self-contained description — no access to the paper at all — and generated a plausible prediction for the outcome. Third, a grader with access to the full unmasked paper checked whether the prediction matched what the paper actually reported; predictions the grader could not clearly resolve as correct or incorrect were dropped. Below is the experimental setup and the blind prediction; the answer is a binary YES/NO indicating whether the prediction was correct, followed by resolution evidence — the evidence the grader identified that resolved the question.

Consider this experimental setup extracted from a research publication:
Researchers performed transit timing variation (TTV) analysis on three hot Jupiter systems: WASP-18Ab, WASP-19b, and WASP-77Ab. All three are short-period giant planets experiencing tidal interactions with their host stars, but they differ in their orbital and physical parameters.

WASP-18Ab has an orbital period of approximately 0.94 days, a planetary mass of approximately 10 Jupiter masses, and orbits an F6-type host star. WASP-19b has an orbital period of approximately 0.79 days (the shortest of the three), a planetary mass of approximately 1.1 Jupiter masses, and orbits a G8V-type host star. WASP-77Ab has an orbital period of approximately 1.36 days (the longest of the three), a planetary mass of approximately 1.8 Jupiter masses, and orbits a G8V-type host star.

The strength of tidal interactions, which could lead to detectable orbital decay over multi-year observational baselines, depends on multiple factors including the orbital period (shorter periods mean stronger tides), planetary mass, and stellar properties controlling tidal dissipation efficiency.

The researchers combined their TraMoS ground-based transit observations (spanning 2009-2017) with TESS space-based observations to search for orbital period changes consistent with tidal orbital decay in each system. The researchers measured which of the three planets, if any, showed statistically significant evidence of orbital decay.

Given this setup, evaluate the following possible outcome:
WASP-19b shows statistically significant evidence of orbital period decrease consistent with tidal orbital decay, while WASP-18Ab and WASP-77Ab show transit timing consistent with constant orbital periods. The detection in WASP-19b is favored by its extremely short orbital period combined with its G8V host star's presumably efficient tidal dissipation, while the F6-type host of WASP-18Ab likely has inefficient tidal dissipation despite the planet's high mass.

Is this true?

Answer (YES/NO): NO